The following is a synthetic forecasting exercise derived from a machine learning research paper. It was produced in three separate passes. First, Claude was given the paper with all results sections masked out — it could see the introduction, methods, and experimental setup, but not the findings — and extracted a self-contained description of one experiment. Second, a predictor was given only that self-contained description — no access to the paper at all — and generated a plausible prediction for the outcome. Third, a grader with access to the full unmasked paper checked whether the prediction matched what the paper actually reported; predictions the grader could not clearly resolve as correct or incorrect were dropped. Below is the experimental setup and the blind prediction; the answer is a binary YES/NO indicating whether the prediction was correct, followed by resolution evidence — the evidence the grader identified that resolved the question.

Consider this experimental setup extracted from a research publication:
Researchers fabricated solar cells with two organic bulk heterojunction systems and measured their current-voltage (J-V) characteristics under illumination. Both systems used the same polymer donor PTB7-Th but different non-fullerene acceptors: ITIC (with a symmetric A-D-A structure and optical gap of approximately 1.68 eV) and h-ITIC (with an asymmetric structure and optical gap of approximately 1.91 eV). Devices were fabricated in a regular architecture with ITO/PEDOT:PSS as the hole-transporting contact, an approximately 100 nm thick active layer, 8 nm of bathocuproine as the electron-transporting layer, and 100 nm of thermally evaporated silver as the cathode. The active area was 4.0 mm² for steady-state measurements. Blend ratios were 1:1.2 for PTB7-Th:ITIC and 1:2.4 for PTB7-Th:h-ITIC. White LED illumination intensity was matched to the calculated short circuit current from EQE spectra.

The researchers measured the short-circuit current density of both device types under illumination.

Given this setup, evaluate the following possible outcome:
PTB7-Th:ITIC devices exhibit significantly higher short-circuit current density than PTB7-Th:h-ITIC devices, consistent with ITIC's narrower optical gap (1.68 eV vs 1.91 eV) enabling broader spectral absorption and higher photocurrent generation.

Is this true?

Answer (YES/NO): YES